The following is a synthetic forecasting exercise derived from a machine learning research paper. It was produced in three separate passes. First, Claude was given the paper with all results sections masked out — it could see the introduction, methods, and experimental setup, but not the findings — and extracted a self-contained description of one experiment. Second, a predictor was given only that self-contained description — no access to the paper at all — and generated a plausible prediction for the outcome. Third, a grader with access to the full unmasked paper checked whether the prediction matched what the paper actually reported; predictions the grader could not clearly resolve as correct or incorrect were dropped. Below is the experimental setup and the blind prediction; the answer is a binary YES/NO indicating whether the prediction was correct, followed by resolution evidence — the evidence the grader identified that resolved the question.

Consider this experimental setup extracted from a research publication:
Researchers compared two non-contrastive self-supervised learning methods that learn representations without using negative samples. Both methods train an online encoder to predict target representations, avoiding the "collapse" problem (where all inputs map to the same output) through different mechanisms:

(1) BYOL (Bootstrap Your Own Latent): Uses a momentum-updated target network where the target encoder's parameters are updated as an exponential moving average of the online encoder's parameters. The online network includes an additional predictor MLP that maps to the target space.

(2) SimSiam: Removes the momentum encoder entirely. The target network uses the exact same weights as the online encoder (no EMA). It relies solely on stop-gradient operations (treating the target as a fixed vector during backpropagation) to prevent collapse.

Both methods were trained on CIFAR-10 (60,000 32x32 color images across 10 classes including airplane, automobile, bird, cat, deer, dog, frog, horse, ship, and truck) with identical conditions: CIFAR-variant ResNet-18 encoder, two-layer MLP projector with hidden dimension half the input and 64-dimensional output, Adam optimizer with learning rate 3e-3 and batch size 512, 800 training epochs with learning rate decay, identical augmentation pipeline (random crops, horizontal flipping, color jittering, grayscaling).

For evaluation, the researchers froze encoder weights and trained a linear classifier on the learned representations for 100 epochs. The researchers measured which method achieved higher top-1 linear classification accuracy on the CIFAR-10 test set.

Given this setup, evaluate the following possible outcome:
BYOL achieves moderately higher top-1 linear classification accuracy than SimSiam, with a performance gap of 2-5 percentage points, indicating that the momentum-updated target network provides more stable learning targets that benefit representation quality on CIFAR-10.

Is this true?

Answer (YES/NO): NO